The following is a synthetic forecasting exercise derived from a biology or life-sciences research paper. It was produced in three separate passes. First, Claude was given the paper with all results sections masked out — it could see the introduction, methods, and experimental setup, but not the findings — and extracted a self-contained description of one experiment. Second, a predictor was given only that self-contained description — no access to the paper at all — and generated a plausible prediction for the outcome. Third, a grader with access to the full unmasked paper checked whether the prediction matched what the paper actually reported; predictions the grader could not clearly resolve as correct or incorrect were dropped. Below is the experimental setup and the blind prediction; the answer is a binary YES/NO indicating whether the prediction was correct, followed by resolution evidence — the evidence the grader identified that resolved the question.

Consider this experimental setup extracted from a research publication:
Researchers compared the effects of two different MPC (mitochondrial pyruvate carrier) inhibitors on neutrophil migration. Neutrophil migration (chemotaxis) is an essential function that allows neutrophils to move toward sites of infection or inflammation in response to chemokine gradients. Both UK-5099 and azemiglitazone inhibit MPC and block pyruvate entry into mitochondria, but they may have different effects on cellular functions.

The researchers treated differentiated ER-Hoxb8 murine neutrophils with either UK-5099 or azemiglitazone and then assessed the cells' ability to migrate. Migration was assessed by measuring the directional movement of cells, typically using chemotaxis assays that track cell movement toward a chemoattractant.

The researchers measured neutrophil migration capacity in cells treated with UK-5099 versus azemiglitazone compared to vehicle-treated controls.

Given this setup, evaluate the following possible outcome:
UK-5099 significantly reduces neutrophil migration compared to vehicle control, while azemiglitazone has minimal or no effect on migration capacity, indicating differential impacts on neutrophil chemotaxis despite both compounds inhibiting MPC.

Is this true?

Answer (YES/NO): YES